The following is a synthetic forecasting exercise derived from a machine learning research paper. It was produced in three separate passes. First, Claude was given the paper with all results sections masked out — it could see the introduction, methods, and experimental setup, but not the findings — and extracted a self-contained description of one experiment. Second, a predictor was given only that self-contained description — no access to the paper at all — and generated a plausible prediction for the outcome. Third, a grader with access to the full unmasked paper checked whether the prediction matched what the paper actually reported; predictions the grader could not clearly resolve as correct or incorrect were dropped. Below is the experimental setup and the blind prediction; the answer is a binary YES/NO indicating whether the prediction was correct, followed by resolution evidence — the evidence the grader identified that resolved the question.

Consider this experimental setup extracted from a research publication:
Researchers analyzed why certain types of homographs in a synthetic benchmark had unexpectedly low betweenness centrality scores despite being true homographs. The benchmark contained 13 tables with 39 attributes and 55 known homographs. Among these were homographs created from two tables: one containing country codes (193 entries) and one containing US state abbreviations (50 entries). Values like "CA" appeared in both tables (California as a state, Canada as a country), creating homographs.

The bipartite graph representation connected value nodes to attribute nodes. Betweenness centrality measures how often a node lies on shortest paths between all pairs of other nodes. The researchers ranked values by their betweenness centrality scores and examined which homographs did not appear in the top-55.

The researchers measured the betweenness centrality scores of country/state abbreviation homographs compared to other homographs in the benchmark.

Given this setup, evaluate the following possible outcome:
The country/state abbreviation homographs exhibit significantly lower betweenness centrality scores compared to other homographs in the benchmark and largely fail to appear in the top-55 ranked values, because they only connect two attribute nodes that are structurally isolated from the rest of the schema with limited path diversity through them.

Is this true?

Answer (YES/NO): NO